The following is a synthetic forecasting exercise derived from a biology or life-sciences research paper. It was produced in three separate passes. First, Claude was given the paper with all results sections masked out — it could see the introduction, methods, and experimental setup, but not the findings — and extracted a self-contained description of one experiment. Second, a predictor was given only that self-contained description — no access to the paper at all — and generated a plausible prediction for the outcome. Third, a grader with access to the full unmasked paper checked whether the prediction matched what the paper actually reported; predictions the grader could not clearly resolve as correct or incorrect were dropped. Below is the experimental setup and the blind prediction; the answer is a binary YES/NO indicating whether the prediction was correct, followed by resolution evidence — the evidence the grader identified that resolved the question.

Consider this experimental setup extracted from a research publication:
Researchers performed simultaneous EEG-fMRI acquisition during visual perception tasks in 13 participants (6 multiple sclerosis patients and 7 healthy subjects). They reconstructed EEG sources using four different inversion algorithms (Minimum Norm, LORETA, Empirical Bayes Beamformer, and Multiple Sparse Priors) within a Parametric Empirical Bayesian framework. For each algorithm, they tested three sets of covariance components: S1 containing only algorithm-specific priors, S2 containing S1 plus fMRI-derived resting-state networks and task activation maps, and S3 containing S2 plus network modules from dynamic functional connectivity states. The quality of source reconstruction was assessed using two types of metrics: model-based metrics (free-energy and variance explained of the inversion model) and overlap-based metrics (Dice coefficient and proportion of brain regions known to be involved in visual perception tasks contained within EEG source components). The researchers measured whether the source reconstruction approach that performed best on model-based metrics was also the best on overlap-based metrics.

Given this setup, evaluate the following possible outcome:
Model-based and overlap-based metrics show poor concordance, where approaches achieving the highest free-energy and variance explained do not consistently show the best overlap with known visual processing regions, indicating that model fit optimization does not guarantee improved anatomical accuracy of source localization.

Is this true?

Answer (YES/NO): YES